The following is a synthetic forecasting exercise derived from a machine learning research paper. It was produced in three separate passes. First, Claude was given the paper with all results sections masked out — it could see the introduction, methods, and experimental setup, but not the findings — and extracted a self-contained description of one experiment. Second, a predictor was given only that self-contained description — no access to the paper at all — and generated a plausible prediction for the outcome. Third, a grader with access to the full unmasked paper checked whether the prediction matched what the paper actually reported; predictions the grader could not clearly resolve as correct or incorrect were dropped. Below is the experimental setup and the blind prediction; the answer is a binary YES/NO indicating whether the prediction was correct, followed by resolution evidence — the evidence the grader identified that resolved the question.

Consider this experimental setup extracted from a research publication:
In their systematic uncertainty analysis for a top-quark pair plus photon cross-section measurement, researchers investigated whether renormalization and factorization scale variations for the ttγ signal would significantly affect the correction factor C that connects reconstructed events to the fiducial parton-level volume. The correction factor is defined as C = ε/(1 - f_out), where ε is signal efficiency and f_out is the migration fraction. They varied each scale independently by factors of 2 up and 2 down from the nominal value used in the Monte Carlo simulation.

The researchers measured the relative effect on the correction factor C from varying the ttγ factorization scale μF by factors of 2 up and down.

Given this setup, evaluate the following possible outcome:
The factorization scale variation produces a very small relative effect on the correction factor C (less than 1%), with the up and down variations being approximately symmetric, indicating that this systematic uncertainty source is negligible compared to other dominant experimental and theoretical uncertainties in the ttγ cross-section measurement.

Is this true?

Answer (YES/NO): YES